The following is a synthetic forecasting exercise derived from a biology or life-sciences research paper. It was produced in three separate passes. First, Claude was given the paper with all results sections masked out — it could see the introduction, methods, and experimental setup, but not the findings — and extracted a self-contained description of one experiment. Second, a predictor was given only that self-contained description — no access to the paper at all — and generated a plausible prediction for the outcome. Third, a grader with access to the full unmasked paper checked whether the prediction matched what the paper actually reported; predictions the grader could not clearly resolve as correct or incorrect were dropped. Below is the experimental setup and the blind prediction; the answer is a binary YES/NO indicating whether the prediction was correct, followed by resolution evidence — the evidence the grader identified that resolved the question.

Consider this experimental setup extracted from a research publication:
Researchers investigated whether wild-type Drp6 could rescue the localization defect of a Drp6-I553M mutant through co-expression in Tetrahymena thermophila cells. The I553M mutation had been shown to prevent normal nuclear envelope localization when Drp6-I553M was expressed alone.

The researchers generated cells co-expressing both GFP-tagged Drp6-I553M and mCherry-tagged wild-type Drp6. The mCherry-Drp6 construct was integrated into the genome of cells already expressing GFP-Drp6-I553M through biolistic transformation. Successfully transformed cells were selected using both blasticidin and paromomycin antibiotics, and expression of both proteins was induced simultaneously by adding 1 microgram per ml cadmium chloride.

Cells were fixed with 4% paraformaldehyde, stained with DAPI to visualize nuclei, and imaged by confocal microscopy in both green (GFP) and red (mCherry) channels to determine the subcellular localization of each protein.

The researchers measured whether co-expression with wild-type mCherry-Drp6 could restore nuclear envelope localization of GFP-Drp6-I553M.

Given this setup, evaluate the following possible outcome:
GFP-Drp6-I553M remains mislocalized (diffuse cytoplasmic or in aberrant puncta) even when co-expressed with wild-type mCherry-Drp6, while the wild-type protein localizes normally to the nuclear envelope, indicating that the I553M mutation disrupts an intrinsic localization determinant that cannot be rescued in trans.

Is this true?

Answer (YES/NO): NO